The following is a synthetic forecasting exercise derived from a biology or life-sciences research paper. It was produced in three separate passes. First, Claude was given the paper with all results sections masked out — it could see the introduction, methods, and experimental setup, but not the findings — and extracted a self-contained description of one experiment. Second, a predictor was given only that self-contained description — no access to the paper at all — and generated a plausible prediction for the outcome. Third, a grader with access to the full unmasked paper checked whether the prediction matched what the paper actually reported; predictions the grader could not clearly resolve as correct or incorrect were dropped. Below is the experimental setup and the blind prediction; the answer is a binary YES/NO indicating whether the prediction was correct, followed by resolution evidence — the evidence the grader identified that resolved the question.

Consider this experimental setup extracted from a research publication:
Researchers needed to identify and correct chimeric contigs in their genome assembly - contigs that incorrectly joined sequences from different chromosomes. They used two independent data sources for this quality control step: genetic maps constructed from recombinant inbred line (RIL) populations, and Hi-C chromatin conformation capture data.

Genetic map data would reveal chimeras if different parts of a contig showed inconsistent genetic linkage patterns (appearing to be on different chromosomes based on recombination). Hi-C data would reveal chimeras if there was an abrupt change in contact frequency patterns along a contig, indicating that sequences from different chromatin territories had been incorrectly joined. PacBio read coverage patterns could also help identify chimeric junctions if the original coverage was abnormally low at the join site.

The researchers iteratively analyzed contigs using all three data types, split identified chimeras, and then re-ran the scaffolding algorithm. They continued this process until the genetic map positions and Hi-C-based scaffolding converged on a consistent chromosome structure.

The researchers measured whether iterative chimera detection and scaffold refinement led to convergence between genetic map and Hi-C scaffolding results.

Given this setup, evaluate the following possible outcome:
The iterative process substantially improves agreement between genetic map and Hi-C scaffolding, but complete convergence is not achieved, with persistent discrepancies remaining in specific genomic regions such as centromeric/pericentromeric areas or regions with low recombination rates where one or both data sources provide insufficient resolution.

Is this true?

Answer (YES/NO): NO